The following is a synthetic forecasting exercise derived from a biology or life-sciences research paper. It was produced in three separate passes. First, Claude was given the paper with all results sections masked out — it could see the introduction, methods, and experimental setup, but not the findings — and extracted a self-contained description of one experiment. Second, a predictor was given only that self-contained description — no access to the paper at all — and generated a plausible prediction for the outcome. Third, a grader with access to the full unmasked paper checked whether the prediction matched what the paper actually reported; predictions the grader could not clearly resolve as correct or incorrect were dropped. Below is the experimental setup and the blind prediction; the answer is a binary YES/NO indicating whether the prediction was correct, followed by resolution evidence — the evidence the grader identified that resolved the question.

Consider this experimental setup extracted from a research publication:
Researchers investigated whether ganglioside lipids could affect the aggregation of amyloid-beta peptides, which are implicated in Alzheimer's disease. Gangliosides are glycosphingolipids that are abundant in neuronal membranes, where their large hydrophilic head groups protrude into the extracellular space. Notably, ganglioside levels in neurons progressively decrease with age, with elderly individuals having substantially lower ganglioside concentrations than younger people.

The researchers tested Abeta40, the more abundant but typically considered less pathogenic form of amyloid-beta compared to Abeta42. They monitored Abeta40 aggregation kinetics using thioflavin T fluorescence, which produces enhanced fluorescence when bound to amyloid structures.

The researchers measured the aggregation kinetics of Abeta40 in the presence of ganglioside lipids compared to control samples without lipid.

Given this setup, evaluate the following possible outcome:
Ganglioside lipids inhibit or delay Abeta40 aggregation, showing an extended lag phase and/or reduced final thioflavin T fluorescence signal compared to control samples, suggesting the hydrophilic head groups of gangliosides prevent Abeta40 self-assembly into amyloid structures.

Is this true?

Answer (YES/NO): YES